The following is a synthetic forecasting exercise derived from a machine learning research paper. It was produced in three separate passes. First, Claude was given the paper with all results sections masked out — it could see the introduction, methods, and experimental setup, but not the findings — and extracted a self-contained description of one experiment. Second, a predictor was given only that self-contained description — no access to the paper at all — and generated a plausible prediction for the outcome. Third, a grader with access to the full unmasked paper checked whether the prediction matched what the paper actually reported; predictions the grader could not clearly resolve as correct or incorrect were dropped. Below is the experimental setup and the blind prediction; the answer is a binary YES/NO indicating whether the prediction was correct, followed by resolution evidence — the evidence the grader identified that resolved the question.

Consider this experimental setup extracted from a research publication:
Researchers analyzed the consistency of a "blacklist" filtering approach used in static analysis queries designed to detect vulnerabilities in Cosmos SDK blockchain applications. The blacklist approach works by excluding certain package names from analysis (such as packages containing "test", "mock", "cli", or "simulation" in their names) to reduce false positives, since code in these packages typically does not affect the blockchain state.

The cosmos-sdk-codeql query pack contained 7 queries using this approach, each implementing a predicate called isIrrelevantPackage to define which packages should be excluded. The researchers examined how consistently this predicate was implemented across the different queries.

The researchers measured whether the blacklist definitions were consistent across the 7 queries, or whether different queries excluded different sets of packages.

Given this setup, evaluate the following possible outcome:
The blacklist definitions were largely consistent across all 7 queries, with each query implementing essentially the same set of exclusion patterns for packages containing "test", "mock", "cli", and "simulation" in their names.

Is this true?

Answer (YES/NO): NO